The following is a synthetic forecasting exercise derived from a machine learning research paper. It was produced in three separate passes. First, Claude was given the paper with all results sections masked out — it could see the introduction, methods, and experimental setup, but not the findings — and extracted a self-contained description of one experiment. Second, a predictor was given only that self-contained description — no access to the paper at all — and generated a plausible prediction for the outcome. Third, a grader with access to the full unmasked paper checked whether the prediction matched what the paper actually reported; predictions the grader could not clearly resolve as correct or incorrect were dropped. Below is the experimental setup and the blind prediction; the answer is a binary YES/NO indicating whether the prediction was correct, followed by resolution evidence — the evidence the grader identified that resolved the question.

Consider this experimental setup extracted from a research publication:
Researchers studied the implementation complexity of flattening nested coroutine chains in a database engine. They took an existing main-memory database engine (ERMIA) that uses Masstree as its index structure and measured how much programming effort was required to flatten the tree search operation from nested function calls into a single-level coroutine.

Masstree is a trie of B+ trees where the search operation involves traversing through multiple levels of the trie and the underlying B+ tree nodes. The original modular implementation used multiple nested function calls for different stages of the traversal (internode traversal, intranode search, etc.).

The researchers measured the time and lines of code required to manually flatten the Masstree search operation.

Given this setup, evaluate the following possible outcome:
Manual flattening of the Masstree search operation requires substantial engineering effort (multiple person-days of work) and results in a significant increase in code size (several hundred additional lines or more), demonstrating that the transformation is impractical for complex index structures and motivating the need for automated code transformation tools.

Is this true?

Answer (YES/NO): NO